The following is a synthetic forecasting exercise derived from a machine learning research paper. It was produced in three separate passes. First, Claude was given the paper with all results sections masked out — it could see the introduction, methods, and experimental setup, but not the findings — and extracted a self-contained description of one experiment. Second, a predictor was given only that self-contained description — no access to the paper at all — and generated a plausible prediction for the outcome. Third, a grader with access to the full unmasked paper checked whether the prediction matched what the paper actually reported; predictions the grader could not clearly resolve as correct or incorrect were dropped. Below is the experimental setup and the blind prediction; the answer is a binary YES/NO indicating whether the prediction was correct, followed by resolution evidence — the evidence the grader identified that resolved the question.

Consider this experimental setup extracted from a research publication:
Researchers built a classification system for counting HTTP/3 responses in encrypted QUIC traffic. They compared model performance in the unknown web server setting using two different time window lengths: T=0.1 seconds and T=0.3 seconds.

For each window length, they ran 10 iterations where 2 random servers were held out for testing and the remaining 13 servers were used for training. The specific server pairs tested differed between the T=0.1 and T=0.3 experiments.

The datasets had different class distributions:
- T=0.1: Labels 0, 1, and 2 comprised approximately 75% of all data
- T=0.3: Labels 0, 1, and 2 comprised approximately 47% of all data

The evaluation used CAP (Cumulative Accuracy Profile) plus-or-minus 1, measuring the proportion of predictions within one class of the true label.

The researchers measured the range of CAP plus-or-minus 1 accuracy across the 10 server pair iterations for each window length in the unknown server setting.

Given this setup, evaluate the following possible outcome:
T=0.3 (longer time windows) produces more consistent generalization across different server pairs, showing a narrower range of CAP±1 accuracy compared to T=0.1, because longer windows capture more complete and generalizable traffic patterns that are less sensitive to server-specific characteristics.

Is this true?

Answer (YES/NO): NO